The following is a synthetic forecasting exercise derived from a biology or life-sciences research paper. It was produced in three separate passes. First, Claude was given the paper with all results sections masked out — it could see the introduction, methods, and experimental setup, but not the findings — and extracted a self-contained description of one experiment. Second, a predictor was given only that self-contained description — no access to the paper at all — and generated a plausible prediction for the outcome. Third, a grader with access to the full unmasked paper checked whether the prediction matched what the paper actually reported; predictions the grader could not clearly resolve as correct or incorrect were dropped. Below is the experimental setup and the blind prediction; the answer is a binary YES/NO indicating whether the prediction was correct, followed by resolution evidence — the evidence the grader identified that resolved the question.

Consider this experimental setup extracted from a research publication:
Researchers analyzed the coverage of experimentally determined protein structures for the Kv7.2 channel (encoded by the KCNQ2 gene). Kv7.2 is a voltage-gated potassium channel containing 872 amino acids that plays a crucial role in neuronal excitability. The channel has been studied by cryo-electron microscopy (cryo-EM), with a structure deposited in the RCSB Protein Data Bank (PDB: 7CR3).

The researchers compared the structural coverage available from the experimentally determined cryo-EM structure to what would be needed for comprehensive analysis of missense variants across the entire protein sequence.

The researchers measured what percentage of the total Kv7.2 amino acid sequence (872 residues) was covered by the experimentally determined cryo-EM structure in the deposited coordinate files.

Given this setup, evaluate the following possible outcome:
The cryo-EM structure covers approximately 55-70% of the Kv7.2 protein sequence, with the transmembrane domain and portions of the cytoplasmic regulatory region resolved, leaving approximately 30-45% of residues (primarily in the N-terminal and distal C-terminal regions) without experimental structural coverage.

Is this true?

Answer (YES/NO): NO